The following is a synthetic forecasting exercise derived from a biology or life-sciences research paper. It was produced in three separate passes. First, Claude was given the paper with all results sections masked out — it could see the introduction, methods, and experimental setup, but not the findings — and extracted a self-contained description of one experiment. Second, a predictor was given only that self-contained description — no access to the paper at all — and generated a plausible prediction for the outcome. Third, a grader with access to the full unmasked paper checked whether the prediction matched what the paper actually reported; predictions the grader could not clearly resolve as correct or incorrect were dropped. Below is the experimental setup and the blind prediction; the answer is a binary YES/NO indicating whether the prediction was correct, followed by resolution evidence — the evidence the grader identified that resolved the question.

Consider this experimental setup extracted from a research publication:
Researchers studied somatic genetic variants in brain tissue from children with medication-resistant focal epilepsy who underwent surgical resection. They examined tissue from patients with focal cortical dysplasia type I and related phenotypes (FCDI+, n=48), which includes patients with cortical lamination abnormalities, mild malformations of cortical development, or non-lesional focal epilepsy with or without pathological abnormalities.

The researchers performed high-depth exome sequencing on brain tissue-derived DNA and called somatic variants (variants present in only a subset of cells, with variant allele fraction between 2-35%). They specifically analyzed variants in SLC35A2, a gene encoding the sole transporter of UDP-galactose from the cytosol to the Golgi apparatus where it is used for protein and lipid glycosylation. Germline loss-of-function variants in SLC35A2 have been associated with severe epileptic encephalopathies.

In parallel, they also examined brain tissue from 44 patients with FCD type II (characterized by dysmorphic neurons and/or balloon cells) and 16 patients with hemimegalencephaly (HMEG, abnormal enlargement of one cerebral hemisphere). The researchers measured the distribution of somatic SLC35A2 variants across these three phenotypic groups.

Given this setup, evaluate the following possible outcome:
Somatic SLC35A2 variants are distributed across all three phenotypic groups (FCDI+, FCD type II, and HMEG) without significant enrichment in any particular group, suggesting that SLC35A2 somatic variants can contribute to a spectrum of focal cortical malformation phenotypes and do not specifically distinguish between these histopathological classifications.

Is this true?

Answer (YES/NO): NO